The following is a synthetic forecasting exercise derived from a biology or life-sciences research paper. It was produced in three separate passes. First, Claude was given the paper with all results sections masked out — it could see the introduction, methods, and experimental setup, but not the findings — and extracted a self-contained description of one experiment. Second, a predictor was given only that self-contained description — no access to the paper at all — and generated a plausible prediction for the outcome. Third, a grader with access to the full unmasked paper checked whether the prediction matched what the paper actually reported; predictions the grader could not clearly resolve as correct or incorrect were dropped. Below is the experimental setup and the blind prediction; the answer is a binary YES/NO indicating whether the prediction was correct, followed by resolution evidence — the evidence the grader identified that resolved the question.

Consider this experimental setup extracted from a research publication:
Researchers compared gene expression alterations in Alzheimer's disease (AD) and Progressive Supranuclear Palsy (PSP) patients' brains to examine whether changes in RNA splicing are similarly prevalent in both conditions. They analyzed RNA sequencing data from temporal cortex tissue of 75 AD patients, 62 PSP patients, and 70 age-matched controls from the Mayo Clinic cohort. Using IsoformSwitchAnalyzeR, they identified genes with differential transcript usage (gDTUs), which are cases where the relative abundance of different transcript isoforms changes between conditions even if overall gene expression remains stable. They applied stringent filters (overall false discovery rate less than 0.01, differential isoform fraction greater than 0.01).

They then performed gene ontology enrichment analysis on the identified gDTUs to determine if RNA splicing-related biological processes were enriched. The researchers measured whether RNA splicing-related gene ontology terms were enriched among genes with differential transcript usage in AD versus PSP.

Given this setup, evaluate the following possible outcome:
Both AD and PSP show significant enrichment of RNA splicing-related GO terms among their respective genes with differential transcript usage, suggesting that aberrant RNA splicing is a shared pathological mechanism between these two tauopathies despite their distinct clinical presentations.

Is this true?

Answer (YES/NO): NO